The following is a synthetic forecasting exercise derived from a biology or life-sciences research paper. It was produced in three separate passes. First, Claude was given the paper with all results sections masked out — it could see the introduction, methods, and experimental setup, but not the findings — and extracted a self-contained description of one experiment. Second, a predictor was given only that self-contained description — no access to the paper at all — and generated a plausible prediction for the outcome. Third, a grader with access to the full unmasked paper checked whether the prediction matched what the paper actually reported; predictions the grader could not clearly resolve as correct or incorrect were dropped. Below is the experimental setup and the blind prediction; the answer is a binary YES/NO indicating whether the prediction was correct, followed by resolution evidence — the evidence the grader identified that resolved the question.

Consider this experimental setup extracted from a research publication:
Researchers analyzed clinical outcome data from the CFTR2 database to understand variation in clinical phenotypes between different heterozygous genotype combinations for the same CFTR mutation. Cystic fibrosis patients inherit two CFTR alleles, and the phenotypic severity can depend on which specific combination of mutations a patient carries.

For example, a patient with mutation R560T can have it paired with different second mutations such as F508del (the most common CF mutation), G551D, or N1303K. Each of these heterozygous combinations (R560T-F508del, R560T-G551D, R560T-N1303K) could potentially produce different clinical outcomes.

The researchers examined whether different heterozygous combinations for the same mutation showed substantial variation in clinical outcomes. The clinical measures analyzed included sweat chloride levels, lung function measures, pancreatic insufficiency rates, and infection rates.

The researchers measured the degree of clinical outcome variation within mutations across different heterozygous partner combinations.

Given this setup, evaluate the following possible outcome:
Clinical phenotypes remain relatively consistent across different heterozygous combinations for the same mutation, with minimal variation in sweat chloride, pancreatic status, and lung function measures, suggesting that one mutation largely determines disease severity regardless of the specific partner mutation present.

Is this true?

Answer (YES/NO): NO